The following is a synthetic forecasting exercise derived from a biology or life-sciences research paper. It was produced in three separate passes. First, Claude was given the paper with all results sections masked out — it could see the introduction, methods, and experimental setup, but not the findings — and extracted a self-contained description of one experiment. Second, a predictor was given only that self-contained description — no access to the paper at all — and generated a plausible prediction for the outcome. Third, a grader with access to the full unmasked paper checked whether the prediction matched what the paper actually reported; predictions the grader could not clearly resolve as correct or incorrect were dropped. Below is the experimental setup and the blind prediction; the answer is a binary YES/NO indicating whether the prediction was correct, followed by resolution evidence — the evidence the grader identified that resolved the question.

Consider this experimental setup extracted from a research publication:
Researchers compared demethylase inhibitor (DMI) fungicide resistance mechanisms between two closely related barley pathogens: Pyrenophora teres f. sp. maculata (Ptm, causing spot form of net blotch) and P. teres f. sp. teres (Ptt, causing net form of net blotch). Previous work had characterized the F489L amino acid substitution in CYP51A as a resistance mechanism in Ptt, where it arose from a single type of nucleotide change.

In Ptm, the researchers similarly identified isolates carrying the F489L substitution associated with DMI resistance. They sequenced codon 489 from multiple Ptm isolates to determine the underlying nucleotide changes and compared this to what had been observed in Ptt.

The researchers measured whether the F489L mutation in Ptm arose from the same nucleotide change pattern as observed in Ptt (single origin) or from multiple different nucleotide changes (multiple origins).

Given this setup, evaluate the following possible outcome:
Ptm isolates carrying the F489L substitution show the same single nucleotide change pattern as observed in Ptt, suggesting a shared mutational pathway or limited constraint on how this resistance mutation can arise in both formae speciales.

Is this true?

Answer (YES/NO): NO